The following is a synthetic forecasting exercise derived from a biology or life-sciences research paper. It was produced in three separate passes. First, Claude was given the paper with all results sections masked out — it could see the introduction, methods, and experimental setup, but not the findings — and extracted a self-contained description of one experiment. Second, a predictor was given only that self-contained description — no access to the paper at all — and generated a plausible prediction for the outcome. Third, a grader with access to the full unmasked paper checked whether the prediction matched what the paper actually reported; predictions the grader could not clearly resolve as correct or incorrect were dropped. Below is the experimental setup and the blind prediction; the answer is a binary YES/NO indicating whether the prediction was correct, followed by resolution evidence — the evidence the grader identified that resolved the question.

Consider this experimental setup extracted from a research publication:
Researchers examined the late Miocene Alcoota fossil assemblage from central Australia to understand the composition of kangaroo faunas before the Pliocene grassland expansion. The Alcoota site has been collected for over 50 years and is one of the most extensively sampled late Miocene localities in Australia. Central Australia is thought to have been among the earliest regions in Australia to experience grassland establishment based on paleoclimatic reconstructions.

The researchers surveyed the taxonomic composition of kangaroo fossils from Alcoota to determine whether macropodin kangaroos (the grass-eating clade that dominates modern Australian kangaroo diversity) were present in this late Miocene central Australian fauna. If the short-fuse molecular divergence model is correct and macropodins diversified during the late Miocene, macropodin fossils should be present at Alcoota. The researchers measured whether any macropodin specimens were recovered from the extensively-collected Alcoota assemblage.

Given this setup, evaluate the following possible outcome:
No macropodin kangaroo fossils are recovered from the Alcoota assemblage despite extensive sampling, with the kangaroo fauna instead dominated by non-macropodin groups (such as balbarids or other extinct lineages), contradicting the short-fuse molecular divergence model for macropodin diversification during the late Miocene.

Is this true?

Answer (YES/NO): YES